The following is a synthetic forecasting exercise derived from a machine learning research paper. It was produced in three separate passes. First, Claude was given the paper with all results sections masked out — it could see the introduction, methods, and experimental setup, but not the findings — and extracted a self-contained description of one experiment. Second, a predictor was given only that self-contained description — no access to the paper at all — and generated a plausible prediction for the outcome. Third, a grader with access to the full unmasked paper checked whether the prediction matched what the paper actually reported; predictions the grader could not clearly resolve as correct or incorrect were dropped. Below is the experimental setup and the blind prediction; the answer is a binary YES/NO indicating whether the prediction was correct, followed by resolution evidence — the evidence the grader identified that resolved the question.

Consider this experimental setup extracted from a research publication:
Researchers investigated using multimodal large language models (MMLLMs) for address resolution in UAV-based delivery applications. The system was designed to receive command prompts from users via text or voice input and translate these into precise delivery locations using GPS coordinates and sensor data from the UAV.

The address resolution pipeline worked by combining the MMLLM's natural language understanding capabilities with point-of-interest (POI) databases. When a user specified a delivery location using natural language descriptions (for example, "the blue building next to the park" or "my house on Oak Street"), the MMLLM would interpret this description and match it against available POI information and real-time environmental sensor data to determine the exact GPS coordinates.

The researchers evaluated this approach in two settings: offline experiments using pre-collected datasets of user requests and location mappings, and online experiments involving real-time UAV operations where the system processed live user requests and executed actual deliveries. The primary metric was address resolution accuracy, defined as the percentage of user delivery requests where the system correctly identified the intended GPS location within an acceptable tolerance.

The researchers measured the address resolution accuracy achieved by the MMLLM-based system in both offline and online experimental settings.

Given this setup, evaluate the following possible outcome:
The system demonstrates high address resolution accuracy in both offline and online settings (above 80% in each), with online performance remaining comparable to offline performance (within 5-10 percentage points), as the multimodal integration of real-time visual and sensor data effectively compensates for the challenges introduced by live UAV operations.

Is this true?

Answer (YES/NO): YES